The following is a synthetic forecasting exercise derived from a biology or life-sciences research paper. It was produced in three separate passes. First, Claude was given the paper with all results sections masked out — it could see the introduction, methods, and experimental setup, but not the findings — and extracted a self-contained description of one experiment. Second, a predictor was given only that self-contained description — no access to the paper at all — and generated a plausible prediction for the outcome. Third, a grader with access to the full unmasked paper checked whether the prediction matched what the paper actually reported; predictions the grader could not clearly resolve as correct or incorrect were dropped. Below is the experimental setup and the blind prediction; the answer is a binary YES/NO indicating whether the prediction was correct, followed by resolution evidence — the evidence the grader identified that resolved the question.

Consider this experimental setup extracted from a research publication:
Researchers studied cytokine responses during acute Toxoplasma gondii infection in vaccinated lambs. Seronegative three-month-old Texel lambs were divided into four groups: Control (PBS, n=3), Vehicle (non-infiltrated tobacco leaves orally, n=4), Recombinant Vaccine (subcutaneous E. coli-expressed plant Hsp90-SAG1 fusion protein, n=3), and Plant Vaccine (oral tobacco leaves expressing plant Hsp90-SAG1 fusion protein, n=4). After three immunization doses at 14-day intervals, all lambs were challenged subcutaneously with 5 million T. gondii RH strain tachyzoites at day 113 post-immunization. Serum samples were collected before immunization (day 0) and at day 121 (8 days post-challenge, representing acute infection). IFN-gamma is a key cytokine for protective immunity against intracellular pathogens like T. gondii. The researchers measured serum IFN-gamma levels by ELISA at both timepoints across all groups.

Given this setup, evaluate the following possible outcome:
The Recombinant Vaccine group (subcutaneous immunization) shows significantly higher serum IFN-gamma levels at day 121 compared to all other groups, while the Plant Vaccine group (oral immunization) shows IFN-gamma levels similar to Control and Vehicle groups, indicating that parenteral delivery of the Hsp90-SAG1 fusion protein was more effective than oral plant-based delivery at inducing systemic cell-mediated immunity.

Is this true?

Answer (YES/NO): NO